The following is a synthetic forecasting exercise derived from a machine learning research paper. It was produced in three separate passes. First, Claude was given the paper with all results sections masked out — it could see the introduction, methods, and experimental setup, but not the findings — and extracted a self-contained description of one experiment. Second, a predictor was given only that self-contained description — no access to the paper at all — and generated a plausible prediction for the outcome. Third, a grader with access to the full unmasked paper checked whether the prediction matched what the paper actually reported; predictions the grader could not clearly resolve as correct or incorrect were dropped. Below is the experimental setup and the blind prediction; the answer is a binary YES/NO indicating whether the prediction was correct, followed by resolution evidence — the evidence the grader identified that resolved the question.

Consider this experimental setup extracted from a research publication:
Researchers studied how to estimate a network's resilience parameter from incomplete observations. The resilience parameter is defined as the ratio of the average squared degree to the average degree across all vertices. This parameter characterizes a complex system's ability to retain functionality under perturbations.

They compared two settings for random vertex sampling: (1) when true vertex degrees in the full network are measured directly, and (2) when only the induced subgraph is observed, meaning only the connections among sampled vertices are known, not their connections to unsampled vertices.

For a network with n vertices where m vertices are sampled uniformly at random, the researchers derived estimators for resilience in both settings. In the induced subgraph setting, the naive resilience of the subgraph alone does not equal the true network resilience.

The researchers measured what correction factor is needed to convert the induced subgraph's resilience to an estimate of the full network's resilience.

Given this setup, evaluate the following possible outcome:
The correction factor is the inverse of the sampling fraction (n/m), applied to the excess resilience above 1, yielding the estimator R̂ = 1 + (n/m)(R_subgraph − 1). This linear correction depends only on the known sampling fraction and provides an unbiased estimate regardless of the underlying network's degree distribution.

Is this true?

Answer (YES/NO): NO